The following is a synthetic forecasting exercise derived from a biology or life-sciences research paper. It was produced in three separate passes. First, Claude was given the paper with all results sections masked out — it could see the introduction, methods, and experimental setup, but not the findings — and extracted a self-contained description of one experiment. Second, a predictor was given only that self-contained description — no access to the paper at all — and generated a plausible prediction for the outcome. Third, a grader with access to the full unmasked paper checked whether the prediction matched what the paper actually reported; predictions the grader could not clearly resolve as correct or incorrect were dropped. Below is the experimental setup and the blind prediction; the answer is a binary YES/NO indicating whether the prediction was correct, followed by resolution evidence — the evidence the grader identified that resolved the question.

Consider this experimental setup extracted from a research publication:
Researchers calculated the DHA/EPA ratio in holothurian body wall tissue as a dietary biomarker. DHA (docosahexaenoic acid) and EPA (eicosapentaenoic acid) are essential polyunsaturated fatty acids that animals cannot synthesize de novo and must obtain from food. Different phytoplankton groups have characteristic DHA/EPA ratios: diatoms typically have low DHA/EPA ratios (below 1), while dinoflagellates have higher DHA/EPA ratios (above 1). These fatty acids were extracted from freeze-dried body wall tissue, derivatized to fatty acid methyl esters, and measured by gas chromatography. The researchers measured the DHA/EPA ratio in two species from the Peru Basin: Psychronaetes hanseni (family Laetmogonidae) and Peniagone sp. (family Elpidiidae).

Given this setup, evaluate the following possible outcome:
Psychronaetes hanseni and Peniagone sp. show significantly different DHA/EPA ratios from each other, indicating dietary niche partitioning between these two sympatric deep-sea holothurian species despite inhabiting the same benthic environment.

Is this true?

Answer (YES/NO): NO